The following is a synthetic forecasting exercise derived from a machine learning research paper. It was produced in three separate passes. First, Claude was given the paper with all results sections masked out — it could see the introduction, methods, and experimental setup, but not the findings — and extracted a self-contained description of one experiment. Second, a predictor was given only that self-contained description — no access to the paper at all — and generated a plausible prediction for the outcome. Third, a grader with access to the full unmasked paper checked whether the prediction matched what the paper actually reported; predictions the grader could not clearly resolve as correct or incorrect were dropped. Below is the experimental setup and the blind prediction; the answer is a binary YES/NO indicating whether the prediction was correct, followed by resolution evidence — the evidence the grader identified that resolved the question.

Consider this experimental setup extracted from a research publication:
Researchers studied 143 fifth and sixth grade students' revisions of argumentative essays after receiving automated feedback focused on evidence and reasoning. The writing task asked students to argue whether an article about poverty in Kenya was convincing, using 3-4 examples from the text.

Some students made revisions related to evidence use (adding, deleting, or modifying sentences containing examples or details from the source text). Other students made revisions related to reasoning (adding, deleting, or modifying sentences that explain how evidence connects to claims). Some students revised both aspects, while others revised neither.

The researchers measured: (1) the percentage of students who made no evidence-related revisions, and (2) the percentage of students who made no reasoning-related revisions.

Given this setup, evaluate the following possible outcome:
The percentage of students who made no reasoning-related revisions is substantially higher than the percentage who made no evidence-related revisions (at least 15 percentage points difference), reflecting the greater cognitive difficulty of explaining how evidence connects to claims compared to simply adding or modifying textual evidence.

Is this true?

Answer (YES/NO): NO